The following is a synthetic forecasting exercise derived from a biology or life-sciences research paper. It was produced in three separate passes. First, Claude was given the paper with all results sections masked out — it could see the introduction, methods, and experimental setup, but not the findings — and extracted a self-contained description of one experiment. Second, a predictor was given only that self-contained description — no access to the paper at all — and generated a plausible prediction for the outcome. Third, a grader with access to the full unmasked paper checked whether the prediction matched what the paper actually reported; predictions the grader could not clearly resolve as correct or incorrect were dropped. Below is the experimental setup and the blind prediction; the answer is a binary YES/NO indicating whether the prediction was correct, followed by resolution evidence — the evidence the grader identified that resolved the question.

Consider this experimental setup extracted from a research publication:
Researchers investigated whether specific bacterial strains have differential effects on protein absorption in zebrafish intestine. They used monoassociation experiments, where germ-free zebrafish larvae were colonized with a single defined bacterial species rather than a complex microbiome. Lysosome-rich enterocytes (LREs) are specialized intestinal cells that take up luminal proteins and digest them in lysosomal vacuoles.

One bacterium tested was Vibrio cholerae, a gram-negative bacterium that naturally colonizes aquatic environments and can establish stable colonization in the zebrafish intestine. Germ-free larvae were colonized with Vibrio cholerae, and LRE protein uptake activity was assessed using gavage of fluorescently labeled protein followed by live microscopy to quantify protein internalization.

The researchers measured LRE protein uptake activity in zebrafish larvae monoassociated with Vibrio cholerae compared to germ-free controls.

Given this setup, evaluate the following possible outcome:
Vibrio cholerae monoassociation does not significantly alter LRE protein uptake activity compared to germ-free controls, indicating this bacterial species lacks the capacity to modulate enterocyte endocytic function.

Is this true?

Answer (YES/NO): NO